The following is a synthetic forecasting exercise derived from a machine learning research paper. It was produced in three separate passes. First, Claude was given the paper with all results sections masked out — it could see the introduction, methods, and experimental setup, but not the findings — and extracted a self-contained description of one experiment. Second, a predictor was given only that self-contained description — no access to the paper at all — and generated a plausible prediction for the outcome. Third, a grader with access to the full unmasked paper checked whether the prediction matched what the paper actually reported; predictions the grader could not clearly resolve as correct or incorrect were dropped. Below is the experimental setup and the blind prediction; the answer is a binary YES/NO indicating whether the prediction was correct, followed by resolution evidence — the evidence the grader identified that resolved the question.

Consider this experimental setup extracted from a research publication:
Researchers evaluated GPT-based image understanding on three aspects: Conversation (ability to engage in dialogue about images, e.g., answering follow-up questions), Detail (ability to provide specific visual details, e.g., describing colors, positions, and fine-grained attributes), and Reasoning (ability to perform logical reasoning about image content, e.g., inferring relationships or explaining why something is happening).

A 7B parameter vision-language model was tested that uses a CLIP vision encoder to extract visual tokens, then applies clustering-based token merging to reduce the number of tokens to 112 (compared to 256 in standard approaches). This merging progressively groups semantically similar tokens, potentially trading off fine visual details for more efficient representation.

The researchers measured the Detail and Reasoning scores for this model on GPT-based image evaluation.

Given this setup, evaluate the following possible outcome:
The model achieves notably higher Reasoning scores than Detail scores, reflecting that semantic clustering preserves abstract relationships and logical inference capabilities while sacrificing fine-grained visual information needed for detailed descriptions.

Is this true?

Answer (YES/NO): YES